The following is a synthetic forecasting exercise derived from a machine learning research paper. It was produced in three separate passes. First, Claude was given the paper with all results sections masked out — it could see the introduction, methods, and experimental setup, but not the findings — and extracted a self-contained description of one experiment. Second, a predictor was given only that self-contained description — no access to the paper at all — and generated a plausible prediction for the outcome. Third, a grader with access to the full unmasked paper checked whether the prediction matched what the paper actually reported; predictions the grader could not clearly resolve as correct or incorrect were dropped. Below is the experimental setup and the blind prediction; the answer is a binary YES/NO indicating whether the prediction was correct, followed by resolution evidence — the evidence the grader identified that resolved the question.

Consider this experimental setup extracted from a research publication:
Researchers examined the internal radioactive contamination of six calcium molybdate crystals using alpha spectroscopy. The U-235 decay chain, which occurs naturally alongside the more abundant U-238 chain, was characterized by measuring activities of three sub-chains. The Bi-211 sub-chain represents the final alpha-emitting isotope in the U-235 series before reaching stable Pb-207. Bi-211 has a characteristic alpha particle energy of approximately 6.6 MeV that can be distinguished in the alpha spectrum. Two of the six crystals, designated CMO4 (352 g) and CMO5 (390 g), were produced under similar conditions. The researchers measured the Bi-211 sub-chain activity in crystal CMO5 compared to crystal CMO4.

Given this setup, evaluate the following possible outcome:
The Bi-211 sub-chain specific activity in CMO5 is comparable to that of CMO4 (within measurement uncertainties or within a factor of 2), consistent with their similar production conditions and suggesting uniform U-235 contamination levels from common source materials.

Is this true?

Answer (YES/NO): NO